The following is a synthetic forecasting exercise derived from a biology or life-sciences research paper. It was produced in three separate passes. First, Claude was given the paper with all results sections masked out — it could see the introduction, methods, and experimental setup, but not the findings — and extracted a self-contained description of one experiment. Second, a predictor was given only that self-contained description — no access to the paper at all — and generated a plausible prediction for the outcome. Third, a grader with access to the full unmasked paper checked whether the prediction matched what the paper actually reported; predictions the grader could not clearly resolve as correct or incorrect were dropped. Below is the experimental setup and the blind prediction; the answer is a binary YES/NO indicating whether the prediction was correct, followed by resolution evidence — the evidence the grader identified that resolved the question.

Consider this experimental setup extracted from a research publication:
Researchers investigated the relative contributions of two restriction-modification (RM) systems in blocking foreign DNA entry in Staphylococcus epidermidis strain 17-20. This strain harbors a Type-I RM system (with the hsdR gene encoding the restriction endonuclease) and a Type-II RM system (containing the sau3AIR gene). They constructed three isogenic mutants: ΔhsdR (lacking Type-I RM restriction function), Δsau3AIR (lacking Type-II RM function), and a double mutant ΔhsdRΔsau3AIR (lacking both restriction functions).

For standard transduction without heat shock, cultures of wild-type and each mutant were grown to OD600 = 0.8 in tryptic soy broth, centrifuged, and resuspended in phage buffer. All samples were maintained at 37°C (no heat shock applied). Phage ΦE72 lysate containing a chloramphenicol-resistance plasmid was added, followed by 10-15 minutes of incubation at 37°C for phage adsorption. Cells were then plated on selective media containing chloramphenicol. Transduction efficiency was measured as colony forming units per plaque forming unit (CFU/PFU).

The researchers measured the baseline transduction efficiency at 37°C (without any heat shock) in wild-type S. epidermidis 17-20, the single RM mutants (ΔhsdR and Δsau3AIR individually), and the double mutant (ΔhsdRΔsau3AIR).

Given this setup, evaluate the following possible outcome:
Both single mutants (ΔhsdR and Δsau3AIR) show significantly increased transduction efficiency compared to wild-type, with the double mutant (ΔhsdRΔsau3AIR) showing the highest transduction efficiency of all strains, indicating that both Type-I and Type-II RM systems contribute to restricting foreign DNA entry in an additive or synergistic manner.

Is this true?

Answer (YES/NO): NO